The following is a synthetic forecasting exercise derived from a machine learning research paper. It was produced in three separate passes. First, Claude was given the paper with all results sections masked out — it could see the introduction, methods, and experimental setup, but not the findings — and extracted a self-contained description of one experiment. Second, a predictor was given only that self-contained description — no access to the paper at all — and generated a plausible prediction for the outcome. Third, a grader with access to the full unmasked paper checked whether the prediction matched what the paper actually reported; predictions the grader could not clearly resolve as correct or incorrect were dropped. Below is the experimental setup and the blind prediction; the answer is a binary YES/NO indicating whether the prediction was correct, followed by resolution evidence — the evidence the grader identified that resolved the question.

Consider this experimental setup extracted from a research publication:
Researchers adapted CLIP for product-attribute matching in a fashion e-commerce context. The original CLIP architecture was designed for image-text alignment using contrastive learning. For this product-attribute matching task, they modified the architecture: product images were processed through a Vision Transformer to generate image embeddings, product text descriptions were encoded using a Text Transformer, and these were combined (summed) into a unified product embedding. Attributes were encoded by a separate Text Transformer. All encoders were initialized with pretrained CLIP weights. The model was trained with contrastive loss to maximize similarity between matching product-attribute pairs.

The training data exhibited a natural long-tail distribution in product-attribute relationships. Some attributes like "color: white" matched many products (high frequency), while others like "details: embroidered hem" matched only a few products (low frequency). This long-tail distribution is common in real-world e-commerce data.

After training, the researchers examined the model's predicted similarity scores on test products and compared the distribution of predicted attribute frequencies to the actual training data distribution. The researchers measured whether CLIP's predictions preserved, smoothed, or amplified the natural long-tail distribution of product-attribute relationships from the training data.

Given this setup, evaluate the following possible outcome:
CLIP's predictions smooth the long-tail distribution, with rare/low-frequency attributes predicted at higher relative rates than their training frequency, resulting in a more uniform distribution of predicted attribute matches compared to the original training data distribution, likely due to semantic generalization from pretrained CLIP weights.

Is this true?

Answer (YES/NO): YES